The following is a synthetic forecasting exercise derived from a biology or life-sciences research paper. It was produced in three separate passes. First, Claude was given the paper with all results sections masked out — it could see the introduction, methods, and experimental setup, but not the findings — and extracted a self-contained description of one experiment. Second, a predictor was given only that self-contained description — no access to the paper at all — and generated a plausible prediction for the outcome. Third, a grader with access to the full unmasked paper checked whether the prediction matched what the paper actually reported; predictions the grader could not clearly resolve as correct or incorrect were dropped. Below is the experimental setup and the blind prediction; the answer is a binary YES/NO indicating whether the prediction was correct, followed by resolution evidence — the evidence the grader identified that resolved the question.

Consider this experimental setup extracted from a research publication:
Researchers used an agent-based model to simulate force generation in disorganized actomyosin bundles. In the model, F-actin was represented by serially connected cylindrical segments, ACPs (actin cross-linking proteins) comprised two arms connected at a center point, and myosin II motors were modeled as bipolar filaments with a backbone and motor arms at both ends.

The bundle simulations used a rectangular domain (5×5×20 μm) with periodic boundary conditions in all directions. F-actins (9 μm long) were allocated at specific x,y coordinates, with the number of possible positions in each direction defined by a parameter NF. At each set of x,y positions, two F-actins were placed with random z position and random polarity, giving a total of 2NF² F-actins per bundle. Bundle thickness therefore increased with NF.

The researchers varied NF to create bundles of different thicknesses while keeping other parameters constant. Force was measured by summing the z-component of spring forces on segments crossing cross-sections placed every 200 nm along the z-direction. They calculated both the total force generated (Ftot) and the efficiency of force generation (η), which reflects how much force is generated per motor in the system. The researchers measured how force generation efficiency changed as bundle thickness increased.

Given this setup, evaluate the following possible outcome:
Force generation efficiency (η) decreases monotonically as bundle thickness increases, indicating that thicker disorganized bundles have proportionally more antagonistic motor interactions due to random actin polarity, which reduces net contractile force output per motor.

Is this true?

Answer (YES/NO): NO